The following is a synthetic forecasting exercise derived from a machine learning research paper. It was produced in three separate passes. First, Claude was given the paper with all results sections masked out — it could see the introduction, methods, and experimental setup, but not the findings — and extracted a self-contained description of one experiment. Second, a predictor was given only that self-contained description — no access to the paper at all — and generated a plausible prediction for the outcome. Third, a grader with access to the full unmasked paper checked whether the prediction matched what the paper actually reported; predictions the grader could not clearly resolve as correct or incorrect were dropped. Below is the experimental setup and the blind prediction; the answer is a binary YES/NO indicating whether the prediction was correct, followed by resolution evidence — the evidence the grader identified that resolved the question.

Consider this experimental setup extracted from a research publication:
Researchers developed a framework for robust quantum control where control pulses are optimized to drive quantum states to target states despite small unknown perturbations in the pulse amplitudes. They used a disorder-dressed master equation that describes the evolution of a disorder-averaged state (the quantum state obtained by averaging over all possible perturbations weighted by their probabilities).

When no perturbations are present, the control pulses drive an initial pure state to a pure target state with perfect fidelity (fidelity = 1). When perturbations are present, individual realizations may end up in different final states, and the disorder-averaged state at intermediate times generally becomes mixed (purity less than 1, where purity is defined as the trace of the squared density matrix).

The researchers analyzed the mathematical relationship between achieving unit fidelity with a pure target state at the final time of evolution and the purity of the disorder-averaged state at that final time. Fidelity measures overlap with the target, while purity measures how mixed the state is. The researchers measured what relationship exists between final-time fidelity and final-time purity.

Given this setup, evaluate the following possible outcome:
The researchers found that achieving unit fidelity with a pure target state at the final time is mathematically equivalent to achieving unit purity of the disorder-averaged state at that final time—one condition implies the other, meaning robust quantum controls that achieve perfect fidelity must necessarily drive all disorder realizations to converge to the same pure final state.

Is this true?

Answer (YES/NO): NO